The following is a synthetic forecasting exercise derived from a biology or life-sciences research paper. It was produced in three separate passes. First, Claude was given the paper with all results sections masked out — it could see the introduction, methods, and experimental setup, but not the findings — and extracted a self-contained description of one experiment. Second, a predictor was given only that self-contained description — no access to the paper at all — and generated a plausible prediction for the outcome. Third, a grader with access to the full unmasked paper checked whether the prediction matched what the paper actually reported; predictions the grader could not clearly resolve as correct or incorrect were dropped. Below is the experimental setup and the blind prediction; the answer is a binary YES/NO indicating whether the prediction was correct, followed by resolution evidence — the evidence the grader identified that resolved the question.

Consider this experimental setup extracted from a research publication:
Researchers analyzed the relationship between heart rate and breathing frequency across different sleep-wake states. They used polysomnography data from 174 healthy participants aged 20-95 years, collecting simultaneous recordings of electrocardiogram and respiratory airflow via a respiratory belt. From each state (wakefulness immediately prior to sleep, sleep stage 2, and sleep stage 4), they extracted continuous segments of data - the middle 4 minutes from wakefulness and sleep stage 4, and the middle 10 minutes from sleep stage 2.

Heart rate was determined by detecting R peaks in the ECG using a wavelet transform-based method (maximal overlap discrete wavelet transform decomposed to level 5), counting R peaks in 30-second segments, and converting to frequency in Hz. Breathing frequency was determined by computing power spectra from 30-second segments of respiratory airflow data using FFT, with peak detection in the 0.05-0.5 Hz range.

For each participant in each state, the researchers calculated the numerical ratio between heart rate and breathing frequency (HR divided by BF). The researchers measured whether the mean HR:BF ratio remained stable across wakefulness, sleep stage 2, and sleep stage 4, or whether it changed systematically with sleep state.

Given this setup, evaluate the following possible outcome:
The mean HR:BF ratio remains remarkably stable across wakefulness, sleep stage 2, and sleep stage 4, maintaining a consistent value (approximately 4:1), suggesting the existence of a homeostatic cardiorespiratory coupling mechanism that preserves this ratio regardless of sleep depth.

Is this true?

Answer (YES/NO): YES